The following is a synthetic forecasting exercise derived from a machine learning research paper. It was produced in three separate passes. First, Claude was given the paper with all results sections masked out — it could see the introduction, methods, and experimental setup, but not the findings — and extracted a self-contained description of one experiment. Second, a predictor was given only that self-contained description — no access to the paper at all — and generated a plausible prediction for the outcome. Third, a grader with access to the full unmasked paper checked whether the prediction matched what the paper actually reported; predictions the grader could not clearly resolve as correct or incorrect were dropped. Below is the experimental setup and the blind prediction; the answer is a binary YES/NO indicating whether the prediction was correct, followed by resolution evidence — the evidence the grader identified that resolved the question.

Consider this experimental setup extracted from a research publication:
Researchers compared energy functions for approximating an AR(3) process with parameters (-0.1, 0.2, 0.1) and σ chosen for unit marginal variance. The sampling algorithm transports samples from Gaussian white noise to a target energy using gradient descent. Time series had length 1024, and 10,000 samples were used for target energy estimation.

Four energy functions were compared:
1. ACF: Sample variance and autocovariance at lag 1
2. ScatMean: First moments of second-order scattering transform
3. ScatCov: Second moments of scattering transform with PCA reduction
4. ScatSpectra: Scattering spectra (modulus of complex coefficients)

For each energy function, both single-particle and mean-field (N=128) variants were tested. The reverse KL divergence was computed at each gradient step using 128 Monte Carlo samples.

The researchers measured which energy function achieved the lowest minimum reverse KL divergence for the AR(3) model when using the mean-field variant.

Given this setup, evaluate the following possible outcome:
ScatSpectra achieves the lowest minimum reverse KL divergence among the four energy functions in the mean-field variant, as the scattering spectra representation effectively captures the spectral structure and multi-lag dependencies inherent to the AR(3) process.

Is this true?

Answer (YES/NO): YES